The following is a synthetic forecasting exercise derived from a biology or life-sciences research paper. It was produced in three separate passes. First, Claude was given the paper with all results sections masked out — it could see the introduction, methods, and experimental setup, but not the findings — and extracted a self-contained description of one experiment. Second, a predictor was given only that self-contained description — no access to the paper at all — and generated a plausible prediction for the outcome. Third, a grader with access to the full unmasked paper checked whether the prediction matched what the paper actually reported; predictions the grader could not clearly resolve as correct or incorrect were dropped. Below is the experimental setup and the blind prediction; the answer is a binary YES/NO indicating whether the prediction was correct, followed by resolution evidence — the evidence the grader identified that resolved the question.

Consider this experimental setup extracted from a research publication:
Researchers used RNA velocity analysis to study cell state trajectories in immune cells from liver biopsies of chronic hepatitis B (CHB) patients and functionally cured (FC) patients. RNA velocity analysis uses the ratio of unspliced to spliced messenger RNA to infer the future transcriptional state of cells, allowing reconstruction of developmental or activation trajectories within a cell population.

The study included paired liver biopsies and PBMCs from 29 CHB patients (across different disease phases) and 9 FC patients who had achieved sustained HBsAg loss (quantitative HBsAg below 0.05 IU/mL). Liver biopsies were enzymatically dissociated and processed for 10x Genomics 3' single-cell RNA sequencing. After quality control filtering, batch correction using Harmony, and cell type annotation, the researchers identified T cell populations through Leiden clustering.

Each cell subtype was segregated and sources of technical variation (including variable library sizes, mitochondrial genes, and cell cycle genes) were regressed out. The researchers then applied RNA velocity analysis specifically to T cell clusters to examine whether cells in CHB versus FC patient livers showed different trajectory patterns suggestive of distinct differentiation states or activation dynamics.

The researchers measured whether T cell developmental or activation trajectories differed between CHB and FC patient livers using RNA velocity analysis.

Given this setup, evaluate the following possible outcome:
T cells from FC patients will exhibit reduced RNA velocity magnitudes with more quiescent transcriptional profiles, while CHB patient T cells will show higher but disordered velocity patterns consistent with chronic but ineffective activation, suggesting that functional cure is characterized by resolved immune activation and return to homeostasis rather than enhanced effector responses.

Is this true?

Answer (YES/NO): NO